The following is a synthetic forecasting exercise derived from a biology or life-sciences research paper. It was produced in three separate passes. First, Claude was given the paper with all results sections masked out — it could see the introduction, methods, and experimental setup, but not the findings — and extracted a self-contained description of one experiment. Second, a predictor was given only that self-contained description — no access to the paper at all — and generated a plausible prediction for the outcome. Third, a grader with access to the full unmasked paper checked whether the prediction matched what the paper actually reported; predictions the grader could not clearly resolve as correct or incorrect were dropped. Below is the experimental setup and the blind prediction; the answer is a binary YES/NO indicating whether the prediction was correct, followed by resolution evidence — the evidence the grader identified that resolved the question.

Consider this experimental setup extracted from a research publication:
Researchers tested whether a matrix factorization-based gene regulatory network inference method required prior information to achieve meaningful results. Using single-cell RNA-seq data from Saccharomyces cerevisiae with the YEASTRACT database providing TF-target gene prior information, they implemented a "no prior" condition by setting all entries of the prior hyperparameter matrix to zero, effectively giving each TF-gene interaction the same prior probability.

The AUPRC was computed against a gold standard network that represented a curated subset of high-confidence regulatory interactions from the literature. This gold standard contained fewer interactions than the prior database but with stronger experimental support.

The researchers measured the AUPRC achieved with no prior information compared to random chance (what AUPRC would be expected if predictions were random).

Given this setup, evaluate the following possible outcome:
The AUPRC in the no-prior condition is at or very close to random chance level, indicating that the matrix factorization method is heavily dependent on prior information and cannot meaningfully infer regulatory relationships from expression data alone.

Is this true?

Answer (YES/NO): YES